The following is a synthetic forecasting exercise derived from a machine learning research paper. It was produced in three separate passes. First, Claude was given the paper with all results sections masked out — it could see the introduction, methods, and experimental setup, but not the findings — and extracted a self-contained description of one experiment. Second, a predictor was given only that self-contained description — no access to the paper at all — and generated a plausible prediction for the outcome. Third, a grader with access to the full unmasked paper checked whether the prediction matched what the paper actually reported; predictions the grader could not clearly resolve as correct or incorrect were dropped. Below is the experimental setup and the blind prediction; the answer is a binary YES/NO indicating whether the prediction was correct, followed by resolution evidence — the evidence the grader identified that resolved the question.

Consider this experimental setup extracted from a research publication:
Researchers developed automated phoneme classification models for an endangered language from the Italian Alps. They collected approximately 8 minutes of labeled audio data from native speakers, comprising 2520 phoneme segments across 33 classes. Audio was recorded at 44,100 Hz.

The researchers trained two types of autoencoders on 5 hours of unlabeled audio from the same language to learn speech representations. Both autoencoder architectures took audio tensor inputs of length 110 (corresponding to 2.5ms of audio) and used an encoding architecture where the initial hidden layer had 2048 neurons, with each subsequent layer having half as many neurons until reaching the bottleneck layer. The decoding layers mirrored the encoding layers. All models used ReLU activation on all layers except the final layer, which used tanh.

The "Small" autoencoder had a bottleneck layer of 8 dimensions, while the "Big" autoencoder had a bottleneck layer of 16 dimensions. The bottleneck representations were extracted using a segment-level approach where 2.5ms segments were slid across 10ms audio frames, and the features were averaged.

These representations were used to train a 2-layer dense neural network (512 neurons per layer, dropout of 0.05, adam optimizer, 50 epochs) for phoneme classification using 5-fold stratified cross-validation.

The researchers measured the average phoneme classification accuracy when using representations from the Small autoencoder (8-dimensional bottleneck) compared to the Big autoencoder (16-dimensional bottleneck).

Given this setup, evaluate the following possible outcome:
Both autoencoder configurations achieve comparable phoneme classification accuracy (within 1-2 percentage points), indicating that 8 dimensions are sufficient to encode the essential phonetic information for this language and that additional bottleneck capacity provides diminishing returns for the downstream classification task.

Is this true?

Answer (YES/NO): NO